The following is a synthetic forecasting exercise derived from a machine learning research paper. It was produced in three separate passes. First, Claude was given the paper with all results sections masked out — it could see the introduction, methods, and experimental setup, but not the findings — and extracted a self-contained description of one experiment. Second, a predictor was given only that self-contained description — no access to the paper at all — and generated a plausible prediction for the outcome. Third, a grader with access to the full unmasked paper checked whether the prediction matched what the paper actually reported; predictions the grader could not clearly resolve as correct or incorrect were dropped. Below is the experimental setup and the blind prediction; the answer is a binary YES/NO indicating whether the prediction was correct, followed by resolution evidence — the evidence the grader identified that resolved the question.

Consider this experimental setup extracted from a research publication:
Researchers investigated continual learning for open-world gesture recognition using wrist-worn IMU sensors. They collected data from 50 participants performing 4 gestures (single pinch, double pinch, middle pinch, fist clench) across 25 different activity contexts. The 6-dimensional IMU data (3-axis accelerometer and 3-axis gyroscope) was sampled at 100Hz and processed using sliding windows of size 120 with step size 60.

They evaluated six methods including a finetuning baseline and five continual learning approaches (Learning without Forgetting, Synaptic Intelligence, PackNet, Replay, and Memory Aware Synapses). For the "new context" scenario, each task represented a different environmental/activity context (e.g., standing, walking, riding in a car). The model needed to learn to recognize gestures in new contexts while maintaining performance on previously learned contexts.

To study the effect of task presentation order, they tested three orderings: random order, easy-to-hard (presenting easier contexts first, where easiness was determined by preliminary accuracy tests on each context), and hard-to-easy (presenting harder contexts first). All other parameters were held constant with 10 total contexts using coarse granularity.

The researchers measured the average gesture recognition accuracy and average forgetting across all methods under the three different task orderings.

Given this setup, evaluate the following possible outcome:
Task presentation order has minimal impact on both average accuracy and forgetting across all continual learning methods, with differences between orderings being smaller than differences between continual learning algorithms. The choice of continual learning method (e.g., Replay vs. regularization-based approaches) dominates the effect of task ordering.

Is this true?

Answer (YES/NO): YES